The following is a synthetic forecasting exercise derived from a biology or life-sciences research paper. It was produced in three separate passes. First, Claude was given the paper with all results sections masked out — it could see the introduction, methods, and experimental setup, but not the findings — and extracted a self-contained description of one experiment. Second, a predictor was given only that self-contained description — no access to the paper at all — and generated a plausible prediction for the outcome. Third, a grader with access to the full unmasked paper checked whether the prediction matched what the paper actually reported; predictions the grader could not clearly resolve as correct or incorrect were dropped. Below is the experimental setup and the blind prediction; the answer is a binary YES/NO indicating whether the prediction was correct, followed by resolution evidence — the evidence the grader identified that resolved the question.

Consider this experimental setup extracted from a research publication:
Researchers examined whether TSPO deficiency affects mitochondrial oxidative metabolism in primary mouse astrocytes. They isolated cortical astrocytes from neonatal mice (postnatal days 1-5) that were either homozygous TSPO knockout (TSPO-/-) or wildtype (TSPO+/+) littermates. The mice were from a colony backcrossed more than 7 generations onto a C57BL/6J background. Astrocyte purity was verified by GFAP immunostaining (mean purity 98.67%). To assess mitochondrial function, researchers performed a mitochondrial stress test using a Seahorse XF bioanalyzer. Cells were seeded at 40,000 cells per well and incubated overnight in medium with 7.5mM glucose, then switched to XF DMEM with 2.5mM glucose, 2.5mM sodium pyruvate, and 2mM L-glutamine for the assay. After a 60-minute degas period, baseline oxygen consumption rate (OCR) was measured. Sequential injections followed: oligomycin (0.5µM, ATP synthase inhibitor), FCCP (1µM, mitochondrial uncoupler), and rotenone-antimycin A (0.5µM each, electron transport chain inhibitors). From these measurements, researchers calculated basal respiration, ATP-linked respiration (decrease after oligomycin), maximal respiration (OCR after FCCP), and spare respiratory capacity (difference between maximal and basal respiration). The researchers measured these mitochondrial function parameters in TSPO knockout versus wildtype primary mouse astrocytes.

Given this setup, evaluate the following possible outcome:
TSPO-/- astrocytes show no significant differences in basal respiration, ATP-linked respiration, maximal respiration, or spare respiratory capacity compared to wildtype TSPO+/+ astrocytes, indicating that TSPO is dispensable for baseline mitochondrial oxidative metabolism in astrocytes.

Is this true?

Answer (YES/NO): NO